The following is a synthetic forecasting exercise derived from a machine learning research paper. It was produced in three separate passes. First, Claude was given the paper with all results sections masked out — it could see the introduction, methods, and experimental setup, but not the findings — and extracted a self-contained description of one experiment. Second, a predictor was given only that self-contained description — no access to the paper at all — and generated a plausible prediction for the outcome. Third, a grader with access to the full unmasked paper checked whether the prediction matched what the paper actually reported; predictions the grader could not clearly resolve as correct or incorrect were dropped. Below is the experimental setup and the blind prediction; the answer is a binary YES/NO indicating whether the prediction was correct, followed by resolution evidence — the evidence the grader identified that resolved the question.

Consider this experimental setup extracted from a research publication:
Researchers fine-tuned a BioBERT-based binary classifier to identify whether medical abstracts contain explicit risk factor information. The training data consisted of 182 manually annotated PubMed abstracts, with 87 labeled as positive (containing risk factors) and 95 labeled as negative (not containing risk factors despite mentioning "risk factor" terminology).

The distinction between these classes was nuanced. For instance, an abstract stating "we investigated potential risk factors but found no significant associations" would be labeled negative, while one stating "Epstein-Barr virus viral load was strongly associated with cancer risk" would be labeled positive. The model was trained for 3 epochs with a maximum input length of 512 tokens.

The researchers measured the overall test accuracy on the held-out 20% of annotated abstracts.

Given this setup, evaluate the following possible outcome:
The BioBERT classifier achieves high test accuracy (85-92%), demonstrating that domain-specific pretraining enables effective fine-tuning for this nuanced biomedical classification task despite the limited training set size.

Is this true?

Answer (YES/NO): YES